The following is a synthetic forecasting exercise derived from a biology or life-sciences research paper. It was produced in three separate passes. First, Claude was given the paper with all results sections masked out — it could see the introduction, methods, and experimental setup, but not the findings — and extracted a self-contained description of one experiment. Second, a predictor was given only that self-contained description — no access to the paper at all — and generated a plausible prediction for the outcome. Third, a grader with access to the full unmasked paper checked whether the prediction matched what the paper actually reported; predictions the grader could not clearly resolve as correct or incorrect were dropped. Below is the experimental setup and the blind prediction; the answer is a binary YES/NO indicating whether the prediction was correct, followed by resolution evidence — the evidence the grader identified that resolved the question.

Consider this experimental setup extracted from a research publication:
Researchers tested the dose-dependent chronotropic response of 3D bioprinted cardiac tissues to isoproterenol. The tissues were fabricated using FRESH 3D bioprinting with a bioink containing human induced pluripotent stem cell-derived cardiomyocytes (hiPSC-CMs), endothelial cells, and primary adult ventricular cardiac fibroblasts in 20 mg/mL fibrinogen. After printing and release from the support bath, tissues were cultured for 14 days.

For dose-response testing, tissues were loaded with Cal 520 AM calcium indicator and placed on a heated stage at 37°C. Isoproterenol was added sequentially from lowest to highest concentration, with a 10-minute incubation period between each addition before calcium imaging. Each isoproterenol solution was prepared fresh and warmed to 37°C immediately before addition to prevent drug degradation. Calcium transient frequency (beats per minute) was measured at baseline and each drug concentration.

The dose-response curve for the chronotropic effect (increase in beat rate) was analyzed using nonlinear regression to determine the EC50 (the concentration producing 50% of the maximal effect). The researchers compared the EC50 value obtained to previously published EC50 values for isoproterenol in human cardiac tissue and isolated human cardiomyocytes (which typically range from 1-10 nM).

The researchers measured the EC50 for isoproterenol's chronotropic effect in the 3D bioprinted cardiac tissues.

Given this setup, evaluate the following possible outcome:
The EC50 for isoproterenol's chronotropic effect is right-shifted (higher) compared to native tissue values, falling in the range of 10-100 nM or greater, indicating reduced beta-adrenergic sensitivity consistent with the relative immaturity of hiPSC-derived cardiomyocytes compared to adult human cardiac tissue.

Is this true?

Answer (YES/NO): YES